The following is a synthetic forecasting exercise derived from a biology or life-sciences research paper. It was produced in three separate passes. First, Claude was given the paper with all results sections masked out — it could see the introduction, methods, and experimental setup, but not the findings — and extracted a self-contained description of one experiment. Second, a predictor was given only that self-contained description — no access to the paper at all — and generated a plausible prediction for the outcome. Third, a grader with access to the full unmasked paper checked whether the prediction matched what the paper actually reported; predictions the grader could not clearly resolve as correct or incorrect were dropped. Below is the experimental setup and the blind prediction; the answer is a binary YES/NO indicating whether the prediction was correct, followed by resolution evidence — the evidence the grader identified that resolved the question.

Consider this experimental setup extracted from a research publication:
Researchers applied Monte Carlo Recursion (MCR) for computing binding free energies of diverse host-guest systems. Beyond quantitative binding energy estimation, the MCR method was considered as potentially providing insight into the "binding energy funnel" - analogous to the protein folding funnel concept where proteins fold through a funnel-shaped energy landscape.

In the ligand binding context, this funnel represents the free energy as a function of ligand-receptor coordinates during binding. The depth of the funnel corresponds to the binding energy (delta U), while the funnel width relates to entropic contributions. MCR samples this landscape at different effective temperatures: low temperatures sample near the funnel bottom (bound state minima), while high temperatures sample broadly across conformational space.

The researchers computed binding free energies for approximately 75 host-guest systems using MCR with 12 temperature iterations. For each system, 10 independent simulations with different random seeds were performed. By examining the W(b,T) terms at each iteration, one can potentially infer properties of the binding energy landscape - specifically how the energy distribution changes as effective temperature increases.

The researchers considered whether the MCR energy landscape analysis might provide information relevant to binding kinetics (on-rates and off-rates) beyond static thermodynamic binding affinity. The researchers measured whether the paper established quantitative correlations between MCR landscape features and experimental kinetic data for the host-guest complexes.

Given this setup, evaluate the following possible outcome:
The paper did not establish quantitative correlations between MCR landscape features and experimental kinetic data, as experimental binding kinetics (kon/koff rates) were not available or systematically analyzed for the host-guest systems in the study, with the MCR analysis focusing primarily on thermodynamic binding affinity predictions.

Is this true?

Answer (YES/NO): YES